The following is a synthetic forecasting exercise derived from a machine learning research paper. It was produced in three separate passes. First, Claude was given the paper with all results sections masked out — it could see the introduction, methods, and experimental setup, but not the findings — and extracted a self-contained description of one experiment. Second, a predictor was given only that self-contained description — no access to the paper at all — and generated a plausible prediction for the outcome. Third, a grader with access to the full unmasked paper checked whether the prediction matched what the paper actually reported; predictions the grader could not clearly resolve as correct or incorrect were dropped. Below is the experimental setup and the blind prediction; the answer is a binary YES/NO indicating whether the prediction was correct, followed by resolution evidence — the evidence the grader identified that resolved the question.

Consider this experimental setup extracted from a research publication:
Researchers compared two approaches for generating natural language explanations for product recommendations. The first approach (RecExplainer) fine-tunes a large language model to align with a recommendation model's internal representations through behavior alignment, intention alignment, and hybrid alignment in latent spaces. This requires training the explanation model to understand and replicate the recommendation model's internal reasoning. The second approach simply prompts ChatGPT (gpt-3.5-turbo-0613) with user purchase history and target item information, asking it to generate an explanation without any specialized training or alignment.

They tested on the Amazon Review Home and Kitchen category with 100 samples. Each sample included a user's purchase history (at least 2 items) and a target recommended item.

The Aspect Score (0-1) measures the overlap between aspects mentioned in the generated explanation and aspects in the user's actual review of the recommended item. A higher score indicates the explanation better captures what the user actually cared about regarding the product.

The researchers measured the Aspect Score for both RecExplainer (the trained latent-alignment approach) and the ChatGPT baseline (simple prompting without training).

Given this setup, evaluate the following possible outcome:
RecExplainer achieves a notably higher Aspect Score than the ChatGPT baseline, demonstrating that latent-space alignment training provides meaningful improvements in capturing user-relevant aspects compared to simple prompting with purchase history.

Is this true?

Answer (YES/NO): NO